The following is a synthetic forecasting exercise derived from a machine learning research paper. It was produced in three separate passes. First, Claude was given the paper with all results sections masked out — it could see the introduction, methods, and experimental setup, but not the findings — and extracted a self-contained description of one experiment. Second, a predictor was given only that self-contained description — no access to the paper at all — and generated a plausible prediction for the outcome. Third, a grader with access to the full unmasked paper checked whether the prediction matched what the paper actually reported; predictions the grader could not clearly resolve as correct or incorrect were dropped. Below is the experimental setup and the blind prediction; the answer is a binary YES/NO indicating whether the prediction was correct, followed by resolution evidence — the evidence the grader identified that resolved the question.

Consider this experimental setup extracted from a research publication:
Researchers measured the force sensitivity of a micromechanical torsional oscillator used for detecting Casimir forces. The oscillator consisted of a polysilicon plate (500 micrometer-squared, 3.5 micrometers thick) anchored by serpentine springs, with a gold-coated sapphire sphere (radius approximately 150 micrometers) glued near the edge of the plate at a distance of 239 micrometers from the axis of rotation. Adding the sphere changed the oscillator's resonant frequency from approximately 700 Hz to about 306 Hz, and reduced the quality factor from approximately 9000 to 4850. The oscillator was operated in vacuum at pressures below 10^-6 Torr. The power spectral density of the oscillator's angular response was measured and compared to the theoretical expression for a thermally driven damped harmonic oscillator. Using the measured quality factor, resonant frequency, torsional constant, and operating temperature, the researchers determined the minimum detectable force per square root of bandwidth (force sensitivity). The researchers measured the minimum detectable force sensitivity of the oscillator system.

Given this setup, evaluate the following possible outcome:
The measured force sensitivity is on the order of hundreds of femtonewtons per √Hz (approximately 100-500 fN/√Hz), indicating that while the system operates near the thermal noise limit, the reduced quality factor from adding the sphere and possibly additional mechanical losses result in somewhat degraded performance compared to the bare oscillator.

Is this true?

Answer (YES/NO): NO